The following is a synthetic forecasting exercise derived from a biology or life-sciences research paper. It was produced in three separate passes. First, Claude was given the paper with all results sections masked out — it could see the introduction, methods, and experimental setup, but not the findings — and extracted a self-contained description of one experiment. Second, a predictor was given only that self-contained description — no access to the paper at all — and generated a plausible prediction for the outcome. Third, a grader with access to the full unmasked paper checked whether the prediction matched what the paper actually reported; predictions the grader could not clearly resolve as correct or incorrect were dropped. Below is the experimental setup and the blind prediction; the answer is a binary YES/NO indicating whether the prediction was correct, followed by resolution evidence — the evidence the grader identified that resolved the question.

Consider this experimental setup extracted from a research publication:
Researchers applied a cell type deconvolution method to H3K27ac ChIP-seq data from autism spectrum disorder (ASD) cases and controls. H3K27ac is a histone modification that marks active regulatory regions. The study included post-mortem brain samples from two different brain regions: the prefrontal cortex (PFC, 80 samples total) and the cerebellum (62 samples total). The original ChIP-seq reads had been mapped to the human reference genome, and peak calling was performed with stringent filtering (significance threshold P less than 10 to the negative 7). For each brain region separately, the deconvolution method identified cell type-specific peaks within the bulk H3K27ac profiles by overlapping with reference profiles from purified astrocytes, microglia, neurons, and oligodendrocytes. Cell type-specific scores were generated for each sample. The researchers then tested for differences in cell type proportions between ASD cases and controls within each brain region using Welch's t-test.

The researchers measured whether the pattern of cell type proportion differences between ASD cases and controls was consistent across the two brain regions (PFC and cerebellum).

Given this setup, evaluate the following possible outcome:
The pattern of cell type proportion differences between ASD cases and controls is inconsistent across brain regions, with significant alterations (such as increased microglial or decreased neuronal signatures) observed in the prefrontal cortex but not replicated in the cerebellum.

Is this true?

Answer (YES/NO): NO